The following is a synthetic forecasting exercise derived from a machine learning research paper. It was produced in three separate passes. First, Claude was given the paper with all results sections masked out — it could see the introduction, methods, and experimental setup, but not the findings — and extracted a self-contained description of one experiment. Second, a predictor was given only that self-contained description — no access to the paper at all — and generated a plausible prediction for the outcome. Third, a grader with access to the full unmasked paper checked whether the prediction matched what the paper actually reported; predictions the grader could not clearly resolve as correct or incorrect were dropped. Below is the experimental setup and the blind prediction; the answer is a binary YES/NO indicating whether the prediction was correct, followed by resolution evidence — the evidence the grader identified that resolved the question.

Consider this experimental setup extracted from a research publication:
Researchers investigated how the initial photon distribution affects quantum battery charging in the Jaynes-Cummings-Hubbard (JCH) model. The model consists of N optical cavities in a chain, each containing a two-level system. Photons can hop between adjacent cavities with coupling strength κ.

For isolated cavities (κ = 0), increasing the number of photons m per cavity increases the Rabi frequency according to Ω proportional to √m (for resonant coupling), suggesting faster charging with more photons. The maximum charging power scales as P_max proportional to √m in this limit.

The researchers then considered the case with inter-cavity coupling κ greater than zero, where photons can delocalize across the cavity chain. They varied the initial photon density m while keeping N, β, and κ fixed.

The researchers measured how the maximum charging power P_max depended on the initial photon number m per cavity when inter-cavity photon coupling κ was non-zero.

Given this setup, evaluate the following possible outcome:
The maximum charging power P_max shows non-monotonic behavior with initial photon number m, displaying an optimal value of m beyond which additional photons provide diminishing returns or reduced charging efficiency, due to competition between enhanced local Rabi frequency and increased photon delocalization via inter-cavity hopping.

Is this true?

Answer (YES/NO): NO